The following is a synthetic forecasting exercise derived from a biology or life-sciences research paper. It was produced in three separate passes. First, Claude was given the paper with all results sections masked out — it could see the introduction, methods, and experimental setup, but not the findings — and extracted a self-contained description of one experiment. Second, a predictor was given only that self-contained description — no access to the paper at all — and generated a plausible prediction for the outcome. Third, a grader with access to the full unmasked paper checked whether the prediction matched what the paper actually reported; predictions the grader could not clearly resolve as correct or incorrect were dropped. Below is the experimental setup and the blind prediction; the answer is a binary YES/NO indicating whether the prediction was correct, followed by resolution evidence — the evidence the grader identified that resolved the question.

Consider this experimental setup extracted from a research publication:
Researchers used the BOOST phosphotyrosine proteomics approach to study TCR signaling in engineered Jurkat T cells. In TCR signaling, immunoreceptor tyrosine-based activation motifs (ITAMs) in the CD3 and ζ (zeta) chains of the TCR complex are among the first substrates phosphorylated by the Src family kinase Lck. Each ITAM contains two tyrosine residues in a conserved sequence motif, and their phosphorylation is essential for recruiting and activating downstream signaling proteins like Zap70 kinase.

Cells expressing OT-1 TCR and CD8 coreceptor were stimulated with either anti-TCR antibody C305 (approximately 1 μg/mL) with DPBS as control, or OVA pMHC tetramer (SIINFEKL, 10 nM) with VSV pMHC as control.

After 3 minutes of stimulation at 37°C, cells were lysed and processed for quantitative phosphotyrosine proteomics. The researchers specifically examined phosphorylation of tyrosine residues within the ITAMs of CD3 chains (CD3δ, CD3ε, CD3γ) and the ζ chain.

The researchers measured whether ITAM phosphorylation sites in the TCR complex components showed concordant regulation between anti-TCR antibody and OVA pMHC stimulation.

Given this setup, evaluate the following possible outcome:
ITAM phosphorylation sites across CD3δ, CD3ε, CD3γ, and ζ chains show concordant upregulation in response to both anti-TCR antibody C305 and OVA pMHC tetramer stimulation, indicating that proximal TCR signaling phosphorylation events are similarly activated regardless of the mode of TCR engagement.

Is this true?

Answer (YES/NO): YES